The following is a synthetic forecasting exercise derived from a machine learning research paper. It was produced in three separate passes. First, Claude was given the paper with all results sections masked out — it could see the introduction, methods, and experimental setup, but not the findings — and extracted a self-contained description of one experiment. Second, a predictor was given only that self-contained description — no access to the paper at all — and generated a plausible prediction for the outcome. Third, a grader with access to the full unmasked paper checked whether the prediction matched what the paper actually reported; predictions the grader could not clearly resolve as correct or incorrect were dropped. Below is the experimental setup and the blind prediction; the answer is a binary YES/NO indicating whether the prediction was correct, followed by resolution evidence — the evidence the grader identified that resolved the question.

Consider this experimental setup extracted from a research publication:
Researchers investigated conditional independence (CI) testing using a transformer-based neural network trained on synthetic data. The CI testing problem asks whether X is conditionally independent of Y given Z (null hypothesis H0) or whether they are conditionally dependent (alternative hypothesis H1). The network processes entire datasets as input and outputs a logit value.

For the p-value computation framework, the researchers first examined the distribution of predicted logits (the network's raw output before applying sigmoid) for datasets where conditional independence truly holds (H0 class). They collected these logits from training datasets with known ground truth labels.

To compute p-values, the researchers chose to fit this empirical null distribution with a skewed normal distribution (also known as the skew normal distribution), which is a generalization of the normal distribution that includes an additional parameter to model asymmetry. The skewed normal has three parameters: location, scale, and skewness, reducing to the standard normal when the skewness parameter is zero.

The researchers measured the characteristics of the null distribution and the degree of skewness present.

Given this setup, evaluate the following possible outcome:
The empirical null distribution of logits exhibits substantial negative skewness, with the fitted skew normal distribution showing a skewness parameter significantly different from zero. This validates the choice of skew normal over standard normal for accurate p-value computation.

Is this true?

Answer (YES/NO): NO